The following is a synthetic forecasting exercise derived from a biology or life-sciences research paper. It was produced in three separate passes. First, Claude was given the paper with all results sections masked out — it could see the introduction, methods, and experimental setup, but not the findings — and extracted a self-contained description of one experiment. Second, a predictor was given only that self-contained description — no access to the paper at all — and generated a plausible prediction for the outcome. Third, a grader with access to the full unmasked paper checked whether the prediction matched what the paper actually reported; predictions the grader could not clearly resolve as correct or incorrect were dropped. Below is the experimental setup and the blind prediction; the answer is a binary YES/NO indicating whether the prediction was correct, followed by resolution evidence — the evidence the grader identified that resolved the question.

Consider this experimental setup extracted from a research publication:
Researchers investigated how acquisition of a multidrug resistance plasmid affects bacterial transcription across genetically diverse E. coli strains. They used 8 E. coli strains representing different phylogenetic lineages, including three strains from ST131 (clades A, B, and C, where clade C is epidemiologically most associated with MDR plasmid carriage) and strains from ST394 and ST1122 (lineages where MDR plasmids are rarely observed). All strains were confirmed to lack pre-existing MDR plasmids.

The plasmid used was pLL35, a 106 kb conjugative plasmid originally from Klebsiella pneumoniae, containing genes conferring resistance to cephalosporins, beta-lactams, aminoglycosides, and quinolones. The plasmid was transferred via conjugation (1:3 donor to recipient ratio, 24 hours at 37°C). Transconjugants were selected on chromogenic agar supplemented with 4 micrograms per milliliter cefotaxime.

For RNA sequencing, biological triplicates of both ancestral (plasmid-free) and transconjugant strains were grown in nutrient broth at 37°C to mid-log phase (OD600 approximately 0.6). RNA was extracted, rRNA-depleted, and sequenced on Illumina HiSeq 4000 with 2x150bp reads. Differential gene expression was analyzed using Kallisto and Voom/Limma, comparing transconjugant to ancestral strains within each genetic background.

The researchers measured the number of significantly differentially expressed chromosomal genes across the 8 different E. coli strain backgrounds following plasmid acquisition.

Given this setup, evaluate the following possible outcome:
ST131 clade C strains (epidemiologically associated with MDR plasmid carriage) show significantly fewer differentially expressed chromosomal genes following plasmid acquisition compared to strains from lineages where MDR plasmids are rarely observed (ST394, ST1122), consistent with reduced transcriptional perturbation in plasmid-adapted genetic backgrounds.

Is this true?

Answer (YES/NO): NO